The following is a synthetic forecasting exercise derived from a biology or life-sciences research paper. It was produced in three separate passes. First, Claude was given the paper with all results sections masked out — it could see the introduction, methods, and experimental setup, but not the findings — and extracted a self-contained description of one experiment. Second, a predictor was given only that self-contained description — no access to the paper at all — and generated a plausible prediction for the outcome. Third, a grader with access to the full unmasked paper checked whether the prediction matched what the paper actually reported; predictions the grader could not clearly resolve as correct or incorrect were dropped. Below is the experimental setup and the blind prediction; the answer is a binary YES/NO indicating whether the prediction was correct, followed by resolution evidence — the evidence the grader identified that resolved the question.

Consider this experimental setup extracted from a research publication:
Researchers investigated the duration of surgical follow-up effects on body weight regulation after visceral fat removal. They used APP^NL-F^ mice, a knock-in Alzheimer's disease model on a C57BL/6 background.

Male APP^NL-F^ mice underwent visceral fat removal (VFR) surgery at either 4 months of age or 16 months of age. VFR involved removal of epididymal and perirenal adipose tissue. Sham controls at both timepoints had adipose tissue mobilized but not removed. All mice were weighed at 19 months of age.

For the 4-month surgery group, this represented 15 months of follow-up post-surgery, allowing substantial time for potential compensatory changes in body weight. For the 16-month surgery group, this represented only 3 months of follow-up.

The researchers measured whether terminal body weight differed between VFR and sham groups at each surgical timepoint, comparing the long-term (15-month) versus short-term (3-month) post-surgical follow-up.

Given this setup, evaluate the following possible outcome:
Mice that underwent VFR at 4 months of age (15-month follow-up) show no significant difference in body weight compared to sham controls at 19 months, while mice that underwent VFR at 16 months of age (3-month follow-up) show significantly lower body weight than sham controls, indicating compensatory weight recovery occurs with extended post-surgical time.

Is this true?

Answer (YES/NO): YES